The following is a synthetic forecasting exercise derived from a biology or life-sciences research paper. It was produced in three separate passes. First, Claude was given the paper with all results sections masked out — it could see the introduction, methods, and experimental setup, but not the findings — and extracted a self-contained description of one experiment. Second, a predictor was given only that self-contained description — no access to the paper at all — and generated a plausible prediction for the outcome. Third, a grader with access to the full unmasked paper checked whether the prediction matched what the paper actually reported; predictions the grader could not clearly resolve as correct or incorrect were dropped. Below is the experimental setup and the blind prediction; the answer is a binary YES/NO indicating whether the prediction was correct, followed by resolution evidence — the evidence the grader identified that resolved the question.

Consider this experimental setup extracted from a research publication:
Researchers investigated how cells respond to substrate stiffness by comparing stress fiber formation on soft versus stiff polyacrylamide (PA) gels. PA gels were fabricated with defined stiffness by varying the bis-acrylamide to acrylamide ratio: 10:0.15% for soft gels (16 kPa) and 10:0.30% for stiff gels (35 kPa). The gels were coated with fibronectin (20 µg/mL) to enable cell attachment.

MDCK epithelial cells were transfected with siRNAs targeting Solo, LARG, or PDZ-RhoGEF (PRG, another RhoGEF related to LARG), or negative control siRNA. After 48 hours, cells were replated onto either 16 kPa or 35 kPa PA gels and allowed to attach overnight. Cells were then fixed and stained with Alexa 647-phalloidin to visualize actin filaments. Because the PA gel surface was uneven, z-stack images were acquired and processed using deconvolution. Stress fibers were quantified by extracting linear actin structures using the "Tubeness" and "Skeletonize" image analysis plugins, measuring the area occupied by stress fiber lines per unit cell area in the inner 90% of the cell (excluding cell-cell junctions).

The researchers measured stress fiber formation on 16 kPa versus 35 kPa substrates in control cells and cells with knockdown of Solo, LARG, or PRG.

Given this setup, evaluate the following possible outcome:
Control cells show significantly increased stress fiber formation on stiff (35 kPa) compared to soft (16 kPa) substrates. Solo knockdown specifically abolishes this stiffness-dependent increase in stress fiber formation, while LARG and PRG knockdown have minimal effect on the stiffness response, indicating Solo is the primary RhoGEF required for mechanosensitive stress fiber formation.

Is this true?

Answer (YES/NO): NO